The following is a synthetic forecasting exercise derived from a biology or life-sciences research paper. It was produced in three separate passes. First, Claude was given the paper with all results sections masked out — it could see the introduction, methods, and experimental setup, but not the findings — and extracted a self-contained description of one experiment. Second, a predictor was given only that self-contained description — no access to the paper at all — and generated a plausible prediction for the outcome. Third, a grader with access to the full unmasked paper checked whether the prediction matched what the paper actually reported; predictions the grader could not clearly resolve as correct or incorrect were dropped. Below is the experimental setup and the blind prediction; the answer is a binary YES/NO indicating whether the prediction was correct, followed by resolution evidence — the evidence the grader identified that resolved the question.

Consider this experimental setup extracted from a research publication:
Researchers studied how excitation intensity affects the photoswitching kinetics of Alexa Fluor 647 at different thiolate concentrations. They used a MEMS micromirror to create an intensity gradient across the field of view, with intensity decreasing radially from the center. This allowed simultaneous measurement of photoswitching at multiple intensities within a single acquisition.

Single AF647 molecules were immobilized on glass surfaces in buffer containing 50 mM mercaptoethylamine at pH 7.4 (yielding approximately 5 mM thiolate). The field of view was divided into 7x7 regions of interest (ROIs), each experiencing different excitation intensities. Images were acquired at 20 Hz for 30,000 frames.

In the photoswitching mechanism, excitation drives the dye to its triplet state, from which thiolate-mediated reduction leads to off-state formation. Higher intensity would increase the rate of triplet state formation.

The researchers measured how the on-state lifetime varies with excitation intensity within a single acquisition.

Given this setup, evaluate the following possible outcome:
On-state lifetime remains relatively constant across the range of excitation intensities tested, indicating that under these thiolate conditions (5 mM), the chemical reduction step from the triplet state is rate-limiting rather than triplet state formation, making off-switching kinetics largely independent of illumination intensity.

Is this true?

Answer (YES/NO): NO